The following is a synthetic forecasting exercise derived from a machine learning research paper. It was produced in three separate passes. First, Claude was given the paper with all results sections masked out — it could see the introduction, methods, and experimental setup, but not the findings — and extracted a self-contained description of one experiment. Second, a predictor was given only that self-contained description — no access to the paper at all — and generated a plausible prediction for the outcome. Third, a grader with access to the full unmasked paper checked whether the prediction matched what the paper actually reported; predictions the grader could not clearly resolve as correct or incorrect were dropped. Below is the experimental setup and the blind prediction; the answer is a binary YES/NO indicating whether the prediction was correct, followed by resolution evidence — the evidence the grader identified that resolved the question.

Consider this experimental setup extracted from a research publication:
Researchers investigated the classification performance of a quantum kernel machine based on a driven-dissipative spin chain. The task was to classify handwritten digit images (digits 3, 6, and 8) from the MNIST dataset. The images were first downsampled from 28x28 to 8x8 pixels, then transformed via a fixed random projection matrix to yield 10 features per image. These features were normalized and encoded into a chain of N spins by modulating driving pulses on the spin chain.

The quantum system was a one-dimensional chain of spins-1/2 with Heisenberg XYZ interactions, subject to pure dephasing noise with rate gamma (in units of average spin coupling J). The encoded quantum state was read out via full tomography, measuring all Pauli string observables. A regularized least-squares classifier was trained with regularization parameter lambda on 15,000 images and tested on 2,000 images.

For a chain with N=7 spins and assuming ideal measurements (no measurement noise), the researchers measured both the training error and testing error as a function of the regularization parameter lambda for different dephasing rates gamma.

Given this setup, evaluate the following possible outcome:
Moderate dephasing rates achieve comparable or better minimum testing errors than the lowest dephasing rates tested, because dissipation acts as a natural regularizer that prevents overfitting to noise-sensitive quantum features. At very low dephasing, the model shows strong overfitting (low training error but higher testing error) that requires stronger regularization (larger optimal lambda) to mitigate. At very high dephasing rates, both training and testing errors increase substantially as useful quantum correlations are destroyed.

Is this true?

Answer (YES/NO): NO